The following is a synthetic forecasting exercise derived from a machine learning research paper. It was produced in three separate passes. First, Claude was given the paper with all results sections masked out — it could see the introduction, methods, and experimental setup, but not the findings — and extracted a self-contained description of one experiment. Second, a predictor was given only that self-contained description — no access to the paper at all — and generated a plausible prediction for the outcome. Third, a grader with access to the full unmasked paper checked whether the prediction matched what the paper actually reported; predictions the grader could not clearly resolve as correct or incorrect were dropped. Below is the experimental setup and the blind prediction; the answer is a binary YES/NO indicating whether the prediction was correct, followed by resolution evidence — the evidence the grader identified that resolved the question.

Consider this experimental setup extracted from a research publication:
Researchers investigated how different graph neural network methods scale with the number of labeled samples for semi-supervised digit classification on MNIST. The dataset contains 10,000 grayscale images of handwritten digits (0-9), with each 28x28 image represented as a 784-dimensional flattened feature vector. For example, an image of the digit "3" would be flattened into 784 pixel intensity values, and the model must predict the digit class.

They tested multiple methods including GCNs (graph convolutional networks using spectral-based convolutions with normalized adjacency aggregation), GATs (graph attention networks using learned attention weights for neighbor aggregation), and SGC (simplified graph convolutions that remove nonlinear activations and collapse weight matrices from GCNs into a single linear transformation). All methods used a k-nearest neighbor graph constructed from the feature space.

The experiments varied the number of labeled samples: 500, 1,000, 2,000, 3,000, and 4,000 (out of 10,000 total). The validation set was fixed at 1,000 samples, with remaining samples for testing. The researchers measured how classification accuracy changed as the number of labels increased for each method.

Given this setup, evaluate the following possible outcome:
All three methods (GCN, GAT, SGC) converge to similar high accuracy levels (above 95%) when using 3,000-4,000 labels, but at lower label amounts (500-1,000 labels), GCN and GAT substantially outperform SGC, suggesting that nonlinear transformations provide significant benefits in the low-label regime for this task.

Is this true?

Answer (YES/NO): NO